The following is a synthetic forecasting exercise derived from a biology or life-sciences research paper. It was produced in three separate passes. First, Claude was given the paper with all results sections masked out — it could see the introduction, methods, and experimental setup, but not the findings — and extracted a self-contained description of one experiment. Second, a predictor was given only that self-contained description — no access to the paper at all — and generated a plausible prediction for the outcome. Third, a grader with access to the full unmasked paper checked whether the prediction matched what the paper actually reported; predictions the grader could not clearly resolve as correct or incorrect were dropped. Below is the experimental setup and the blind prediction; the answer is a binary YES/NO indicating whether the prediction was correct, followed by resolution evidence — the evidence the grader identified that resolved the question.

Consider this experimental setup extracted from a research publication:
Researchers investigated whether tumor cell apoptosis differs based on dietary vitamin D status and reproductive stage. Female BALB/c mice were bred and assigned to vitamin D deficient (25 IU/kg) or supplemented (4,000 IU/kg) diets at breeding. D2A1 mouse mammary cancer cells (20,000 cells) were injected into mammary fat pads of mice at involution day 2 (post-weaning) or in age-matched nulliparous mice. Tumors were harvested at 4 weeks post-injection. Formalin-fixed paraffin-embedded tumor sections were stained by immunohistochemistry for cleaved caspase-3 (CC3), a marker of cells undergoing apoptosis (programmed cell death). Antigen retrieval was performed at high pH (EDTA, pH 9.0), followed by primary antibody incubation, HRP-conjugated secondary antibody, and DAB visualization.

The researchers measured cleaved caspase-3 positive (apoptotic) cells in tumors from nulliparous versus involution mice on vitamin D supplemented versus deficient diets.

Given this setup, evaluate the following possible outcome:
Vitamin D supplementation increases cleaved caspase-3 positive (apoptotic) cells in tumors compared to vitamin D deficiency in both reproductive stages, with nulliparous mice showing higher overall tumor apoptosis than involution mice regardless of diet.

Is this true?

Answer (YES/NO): NO